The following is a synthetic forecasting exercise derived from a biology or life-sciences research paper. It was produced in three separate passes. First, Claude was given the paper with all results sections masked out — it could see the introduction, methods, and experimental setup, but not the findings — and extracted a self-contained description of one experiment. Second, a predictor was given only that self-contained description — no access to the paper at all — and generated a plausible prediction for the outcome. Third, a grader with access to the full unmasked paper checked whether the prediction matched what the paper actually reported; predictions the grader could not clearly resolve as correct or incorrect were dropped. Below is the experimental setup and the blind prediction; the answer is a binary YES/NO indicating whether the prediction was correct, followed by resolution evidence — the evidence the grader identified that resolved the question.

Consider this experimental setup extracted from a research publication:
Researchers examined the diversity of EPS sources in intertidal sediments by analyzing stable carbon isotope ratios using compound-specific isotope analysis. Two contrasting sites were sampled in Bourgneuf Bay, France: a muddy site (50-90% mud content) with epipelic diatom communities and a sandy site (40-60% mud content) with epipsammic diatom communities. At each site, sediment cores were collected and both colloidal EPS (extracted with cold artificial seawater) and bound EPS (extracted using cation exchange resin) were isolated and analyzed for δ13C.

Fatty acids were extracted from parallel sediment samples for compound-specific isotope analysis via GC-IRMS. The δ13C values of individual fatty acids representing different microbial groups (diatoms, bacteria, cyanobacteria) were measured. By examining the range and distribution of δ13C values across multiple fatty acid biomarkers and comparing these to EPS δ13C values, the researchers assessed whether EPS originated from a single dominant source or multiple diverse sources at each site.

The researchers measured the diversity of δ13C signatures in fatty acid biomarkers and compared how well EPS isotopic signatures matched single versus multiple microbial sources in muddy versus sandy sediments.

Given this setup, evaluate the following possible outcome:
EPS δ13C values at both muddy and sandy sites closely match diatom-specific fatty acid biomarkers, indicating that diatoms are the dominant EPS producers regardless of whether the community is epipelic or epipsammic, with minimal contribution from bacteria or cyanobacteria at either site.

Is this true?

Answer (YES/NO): NO